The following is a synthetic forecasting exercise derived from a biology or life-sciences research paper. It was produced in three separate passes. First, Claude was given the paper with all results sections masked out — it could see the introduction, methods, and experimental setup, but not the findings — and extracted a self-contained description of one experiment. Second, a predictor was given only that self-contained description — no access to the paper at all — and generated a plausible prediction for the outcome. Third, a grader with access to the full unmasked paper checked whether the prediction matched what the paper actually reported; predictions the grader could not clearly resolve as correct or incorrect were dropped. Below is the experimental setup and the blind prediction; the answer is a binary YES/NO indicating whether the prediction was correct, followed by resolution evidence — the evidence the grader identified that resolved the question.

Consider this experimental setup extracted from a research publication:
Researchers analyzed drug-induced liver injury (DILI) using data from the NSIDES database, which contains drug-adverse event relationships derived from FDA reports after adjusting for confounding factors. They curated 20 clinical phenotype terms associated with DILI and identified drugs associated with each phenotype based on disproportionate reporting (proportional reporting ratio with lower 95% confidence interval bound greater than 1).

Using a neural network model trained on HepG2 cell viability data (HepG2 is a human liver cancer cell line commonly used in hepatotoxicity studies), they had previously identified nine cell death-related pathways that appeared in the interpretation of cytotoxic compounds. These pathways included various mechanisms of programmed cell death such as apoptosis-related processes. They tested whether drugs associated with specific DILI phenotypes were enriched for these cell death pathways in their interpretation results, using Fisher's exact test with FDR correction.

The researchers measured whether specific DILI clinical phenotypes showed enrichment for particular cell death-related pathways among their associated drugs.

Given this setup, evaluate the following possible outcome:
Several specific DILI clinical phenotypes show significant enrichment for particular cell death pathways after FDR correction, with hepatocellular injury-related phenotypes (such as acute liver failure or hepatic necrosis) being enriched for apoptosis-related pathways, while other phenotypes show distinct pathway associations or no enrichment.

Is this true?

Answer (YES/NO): NO